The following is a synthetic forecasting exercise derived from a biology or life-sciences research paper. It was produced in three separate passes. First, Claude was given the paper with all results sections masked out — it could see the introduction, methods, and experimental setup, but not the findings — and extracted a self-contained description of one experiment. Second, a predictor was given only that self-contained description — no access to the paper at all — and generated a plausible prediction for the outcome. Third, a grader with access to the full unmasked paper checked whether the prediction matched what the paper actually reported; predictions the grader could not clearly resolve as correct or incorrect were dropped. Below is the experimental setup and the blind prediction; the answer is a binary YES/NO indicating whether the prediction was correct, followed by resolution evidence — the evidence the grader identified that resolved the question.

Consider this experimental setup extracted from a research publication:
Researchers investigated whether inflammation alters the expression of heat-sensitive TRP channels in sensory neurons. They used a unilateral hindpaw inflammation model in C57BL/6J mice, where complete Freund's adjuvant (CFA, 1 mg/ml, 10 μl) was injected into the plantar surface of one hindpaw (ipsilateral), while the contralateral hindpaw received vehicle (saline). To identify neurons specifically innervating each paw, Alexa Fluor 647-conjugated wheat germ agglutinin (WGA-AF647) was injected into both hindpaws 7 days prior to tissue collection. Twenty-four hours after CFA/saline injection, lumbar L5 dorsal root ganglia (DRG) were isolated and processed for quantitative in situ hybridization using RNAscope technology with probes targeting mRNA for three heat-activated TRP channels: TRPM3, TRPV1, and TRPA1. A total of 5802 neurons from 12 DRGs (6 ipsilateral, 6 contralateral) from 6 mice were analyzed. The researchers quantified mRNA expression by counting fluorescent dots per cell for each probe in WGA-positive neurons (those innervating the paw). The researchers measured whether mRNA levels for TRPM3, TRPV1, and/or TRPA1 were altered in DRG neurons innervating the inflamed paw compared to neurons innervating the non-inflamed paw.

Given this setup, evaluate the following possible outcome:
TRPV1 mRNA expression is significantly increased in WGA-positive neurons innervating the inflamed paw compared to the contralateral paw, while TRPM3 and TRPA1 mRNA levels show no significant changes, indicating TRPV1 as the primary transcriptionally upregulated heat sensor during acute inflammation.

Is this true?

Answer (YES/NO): NO